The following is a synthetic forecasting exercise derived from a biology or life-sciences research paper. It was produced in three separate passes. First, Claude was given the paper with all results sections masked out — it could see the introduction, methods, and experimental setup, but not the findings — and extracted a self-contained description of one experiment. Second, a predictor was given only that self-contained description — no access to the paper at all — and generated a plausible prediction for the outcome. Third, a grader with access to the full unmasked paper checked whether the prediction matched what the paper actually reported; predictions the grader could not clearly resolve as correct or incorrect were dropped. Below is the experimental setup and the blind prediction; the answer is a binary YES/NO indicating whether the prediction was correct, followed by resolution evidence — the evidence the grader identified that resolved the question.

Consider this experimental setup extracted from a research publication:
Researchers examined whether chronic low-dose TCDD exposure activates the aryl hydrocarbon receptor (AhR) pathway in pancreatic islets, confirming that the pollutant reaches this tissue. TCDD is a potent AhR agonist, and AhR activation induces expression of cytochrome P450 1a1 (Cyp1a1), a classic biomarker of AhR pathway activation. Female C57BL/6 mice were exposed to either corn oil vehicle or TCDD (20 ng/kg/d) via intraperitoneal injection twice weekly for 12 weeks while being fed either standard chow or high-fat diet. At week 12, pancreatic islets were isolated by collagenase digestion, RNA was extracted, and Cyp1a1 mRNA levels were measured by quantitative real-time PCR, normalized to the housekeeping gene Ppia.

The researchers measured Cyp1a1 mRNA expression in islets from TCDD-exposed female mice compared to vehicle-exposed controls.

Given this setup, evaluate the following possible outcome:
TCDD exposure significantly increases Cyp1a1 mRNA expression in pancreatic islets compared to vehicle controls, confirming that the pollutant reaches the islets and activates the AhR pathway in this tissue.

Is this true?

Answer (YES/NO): YES